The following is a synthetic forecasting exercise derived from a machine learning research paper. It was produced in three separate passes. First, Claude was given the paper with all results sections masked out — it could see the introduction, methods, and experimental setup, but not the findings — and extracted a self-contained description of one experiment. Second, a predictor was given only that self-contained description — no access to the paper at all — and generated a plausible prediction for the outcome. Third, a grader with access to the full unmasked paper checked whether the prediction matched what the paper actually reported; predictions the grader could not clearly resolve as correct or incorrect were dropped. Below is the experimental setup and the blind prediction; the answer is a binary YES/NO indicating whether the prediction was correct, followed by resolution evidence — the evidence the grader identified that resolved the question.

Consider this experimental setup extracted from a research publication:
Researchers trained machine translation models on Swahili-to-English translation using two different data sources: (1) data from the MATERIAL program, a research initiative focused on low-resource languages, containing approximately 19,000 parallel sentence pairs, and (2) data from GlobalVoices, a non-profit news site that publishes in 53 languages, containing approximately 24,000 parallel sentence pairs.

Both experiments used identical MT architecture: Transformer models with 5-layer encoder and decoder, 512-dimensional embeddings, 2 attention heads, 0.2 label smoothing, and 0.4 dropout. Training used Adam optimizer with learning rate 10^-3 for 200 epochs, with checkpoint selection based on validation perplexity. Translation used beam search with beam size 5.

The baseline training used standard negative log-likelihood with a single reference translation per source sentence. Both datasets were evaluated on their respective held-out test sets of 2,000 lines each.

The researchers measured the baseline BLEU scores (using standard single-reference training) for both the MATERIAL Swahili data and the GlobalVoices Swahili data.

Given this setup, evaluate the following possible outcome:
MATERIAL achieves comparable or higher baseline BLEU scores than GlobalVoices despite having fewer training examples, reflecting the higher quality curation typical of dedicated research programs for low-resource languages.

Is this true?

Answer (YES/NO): YES